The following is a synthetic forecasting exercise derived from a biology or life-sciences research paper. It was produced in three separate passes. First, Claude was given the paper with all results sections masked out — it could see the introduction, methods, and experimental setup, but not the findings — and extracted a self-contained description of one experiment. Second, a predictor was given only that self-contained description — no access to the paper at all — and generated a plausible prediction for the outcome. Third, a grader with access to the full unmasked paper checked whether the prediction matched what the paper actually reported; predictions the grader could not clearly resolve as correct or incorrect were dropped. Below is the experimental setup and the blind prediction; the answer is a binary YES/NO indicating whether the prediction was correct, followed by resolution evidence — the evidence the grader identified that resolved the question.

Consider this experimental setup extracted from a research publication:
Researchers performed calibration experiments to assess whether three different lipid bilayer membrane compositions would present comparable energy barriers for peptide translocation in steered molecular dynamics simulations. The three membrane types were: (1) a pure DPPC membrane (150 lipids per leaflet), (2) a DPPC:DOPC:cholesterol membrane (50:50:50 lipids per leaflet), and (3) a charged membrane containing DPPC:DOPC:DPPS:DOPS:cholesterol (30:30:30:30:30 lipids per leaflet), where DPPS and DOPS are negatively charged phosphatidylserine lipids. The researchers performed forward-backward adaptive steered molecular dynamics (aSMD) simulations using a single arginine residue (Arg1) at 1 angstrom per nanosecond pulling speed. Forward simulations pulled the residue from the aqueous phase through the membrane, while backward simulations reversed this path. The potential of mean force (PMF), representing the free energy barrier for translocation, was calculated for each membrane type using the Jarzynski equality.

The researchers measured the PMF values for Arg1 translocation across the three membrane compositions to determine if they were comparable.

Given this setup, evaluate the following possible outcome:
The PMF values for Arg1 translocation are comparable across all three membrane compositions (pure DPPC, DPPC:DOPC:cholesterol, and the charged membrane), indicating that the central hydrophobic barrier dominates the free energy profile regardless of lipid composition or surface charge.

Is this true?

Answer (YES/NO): YES